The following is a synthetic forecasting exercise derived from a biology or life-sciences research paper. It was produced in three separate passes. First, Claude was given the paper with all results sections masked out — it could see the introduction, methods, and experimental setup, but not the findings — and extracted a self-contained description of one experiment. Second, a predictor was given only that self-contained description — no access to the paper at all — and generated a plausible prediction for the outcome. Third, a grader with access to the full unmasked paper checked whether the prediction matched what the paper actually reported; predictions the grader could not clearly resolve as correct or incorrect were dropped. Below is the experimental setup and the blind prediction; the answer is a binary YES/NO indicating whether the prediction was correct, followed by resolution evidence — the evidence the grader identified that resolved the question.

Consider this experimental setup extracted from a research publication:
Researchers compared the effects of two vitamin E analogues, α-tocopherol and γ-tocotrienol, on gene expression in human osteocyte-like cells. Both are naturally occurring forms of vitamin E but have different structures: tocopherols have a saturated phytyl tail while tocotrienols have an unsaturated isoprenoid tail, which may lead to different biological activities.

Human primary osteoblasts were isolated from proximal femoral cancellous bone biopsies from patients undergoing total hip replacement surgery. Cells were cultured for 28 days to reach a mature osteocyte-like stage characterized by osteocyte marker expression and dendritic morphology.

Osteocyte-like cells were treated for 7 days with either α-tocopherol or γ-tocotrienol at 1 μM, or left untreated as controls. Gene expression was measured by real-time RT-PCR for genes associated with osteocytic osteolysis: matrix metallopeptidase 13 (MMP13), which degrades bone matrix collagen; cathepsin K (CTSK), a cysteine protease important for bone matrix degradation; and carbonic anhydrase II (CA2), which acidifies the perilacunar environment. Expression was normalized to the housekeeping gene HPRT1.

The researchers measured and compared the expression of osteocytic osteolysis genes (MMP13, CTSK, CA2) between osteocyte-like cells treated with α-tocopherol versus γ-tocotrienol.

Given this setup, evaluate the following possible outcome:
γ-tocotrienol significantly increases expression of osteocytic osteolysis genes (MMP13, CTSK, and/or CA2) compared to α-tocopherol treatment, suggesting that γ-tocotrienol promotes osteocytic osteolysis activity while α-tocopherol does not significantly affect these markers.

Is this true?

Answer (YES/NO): NO